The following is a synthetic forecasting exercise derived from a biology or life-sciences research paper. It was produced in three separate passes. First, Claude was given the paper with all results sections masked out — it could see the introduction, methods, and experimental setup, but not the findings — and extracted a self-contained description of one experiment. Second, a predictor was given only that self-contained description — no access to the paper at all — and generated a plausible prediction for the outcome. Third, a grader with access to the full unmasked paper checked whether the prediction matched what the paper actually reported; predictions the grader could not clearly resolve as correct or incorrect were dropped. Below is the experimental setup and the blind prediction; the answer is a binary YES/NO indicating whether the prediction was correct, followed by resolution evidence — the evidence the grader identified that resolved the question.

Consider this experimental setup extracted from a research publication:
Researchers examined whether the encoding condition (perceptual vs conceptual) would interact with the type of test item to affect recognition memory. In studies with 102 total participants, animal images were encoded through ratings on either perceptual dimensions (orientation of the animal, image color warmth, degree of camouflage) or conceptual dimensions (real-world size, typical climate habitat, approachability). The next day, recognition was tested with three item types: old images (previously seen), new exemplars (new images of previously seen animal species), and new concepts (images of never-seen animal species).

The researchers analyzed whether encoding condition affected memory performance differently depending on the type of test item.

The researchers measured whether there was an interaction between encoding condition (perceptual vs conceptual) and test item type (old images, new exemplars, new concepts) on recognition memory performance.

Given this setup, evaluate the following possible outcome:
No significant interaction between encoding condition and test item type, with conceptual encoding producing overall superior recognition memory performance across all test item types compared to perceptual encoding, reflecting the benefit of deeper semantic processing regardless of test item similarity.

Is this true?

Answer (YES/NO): NO